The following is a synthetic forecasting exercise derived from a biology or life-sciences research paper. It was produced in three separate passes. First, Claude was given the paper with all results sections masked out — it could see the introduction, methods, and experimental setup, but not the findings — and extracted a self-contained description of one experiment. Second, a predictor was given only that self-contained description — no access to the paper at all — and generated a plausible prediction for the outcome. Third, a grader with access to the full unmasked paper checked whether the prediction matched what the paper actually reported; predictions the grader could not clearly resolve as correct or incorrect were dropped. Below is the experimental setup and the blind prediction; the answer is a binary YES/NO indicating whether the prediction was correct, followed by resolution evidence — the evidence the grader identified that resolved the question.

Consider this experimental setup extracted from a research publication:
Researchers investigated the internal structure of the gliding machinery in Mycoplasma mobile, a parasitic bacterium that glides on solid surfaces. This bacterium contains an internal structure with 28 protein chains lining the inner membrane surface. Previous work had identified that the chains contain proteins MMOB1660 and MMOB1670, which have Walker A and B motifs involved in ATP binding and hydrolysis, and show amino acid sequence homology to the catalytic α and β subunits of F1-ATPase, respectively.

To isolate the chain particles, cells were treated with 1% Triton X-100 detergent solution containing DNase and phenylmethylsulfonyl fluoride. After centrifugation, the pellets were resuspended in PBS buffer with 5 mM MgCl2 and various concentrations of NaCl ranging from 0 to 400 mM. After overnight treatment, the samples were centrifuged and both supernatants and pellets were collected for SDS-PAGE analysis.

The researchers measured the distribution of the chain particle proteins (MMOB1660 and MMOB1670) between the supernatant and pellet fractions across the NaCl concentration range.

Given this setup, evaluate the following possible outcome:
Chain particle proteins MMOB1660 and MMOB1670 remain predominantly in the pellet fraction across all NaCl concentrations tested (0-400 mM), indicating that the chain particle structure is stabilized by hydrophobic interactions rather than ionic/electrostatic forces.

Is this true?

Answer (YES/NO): NO